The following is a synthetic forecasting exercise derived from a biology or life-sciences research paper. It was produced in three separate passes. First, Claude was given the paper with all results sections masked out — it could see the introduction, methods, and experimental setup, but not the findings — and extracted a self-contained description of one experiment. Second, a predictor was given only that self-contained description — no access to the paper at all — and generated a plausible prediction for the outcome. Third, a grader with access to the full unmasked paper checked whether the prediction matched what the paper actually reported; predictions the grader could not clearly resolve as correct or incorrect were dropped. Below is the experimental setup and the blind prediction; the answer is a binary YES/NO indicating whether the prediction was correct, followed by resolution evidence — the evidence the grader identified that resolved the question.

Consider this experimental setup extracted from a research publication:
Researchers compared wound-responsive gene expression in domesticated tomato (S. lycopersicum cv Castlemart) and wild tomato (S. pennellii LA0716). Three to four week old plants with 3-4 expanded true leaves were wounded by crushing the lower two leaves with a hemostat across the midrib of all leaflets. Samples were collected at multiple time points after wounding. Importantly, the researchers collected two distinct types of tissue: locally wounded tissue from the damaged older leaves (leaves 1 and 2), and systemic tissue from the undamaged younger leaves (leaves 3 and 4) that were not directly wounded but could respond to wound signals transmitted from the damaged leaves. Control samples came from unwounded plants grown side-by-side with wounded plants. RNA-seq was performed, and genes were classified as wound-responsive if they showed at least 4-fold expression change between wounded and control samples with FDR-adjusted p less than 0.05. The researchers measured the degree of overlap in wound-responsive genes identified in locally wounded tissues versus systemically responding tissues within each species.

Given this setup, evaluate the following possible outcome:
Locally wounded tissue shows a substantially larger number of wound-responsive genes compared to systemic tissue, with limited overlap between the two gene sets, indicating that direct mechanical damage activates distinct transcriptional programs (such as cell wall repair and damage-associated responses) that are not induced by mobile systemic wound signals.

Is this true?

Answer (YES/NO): NO